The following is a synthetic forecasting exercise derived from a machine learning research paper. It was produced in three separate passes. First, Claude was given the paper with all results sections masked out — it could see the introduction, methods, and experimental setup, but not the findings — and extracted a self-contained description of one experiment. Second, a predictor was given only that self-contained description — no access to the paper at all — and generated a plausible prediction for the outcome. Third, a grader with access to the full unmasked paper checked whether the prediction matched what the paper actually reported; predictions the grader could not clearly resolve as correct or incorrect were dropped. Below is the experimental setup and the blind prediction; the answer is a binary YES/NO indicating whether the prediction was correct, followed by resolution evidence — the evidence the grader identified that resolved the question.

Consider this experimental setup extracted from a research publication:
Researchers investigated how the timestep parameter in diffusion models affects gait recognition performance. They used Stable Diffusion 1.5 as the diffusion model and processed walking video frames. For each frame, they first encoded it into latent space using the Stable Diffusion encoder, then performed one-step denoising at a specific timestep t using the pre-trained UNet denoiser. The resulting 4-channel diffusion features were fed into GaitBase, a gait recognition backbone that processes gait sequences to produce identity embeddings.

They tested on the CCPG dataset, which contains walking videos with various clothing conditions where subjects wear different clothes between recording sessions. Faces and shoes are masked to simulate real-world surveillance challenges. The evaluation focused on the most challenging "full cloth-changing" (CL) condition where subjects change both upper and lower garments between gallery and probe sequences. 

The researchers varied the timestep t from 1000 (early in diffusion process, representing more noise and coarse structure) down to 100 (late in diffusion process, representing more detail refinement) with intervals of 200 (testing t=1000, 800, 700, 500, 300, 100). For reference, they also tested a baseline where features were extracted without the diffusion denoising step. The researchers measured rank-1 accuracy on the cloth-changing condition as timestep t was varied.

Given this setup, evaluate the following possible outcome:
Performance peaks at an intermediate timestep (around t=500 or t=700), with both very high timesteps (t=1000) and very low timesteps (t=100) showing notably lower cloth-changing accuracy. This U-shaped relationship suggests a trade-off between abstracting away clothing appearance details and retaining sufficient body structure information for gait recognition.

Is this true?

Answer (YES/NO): NO